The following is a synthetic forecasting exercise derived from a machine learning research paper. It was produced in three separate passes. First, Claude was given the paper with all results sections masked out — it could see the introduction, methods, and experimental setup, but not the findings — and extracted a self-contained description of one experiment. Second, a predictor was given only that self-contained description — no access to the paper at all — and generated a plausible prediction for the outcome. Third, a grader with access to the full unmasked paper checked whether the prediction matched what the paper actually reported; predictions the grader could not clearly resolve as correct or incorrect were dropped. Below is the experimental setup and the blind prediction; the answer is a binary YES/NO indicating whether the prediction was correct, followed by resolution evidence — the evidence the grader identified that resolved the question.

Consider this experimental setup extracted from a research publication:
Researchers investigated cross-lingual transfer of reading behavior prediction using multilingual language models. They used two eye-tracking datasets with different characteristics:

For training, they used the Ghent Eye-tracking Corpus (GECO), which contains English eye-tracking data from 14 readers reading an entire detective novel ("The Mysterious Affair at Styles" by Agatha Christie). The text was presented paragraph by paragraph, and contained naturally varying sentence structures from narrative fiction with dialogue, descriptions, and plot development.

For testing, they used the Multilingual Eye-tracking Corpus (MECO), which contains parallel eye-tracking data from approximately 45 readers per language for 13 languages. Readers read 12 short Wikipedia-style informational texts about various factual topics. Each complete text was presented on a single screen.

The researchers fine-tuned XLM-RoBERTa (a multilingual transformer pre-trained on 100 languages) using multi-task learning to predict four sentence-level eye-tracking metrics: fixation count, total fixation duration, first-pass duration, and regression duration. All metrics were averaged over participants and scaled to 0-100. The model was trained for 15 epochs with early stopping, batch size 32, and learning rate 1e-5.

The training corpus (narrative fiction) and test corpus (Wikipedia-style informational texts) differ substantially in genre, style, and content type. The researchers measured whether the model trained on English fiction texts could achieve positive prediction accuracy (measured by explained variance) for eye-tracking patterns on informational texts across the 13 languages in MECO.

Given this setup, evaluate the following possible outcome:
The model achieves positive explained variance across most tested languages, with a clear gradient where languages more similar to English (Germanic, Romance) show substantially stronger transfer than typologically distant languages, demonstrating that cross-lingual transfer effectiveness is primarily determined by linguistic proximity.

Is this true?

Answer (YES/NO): NO